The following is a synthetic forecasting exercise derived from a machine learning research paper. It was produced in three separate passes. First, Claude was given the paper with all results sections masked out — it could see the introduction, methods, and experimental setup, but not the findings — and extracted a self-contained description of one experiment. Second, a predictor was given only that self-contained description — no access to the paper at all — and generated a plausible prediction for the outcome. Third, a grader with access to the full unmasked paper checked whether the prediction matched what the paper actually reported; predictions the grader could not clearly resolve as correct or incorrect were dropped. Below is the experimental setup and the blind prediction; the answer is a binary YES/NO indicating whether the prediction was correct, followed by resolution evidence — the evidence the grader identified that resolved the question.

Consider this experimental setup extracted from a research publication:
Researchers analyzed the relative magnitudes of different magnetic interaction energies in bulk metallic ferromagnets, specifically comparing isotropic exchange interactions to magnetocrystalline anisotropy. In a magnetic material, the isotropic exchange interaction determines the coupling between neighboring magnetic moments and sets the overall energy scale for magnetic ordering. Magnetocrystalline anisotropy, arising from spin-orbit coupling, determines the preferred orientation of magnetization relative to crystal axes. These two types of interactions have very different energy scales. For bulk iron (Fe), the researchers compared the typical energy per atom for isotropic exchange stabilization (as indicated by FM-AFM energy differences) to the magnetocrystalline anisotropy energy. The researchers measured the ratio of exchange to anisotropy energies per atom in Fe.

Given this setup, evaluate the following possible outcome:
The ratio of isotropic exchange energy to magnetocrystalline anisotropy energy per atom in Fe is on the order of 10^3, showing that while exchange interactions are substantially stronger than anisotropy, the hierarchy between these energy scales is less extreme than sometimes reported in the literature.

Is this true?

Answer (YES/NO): NO